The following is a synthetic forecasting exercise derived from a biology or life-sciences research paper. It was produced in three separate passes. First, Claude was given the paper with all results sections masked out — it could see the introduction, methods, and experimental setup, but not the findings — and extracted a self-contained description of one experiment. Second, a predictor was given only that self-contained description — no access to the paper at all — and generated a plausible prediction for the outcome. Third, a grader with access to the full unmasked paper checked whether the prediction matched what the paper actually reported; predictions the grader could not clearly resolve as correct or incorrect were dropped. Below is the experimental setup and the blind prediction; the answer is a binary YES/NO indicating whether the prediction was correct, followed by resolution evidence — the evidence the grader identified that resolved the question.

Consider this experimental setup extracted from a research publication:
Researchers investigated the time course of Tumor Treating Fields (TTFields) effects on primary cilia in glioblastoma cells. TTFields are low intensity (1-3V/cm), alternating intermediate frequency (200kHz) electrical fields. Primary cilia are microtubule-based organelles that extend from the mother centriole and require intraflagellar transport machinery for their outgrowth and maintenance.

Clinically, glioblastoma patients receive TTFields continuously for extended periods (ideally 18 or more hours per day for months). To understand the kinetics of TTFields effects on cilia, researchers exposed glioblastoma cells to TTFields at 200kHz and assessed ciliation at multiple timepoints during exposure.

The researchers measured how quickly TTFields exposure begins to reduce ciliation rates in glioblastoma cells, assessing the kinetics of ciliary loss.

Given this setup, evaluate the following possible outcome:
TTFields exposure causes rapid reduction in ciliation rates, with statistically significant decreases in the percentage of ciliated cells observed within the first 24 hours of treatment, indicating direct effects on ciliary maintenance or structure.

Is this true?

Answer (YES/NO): YES